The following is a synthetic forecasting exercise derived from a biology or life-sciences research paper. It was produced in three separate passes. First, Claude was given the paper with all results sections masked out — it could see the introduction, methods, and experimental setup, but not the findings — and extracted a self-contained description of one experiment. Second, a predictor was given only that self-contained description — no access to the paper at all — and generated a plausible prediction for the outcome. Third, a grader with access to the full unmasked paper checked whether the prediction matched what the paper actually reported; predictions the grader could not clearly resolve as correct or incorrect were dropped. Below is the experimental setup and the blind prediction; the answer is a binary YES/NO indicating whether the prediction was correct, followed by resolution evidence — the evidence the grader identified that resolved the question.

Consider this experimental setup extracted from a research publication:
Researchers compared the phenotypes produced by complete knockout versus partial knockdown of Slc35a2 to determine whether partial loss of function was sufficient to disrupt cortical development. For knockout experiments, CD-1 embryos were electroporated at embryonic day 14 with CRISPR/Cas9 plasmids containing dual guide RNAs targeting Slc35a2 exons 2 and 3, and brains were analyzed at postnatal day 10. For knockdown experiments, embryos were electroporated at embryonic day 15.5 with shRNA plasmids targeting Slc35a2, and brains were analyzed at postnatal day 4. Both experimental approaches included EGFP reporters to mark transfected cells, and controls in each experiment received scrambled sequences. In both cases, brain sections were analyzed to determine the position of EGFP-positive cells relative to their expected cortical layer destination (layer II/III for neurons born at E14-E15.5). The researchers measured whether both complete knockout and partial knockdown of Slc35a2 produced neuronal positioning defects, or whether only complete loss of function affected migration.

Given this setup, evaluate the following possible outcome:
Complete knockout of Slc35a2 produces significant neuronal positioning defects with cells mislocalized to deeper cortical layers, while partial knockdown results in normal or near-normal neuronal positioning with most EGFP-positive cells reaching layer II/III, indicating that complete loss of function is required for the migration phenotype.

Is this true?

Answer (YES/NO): NO